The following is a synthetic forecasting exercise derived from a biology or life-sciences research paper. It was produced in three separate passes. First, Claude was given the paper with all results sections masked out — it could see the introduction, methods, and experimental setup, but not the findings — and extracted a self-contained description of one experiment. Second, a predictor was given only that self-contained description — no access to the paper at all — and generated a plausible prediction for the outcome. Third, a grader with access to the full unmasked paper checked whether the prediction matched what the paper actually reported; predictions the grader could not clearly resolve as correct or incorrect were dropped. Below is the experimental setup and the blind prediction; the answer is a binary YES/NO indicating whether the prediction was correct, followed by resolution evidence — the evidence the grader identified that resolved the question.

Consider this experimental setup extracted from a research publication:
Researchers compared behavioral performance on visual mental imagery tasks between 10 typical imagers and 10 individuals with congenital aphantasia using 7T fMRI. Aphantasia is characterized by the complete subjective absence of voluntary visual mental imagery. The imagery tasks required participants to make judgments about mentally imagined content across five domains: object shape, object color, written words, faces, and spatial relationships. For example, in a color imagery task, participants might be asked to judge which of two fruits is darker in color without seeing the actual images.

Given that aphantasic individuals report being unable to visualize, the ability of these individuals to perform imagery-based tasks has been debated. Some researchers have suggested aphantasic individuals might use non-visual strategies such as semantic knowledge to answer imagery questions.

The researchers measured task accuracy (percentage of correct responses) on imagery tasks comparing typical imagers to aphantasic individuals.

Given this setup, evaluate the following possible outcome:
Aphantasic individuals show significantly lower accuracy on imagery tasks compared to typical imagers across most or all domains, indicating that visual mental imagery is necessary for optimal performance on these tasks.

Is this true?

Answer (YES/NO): NO